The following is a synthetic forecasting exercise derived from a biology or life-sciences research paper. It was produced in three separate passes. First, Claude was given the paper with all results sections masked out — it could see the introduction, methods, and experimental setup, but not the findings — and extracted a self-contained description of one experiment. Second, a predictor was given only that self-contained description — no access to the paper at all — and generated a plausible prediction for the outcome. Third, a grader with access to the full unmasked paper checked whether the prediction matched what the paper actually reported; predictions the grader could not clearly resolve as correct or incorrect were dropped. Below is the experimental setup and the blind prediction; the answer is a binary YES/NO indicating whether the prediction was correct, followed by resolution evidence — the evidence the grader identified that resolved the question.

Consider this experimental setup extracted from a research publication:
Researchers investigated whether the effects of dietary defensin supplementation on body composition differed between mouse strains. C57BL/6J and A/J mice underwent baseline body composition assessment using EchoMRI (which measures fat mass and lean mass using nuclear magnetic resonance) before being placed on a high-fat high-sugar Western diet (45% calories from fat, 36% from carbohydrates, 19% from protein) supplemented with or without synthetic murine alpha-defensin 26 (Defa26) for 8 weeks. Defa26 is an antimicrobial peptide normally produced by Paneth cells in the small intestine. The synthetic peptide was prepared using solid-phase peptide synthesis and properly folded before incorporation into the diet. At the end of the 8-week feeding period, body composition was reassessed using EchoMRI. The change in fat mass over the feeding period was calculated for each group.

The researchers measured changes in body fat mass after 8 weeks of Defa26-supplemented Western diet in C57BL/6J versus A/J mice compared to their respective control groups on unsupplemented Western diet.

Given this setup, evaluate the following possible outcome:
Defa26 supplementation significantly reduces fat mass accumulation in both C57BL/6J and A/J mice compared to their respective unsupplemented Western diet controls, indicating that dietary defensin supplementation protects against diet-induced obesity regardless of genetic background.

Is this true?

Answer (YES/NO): NO